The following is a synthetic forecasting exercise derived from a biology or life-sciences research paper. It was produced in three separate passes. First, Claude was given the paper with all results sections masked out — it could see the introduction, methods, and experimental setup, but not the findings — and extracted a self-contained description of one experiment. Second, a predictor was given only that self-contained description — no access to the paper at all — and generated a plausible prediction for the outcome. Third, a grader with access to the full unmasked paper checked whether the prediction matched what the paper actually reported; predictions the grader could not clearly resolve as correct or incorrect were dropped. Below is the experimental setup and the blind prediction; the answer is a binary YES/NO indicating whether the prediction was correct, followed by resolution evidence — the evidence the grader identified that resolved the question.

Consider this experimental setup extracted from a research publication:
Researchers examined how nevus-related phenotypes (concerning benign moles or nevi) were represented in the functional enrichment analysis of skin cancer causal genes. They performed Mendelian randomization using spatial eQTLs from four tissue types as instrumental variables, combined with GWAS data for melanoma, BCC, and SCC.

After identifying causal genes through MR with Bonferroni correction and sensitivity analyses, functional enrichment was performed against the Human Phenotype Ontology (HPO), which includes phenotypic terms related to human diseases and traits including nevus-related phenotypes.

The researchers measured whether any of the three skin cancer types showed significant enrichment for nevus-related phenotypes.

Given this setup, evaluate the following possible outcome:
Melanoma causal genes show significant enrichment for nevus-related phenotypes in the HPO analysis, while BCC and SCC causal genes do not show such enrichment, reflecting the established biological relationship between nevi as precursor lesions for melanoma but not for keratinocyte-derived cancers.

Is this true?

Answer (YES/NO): YES